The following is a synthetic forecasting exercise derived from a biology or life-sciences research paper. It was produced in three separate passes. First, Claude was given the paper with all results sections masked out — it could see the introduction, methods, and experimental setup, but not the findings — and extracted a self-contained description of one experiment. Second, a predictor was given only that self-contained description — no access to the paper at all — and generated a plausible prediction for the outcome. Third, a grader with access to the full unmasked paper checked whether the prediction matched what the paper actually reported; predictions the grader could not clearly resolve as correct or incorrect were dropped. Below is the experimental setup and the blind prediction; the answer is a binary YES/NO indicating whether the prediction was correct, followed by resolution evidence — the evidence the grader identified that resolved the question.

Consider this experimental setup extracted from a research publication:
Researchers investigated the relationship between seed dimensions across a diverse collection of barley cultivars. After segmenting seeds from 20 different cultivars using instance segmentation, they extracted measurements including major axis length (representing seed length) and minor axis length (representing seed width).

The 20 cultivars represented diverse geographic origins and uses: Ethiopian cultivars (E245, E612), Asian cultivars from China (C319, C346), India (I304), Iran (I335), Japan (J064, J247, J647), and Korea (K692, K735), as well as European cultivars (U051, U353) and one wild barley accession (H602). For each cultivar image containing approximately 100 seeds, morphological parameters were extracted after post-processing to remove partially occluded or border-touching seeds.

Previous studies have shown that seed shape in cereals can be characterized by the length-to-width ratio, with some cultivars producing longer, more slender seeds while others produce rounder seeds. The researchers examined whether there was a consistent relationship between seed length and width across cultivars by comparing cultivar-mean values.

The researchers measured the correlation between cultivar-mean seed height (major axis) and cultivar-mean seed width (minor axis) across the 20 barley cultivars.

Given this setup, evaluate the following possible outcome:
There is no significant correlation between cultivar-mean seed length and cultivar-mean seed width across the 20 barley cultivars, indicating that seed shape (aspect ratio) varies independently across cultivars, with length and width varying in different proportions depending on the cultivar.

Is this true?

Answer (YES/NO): NO